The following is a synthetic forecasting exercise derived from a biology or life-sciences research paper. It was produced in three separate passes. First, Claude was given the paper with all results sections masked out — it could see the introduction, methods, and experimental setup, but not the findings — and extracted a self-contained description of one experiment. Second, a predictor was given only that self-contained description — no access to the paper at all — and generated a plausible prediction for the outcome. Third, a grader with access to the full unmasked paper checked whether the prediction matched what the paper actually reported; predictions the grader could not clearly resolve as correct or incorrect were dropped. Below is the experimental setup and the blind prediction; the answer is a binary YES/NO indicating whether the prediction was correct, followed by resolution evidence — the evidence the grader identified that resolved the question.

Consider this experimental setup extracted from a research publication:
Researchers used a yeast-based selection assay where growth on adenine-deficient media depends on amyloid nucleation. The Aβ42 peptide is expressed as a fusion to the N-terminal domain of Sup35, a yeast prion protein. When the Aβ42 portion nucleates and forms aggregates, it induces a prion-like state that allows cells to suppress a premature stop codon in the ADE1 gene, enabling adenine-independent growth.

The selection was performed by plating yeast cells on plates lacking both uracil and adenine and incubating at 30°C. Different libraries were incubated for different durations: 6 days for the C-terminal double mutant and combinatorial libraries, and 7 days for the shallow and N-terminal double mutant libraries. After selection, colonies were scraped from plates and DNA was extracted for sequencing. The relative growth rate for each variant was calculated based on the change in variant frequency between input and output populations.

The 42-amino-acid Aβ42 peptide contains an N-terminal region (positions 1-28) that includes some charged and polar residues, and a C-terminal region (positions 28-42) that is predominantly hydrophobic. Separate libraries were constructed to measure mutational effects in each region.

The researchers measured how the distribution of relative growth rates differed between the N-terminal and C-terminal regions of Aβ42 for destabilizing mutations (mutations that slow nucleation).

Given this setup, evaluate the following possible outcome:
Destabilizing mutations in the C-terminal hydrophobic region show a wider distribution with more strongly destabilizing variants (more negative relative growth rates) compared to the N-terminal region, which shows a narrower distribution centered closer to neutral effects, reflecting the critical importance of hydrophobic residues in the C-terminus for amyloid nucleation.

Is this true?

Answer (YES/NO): YES